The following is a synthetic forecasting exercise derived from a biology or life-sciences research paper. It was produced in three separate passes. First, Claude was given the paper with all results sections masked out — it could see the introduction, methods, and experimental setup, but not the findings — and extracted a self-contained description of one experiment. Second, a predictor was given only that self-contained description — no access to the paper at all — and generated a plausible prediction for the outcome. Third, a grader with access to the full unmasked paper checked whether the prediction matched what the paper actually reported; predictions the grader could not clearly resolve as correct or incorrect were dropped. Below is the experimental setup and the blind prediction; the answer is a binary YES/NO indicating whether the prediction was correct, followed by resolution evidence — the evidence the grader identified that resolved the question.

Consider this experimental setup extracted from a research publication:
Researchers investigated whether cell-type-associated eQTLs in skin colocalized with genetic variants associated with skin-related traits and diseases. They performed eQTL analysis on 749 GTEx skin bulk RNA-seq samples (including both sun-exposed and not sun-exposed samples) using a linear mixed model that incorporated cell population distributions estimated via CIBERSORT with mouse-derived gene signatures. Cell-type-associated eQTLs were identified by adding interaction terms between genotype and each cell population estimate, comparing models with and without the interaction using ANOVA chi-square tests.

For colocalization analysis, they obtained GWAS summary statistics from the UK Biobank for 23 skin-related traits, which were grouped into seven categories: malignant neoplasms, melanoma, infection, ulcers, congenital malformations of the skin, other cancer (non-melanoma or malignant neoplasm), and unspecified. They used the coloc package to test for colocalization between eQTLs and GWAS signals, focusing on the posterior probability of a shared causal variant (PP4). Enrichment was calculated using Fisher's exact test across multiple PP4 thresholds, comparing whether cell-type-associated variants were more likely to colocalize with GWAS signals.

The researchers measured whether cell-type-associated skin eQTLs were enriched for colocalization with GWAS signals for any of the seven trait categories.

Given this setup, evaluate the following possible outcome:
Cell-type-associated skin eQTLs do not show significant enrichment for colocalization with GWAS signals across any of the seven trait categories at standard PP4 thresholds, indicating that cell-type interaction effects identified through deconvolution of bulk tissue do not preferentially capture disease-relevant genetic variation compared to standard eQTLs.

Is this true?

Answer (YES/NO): NO